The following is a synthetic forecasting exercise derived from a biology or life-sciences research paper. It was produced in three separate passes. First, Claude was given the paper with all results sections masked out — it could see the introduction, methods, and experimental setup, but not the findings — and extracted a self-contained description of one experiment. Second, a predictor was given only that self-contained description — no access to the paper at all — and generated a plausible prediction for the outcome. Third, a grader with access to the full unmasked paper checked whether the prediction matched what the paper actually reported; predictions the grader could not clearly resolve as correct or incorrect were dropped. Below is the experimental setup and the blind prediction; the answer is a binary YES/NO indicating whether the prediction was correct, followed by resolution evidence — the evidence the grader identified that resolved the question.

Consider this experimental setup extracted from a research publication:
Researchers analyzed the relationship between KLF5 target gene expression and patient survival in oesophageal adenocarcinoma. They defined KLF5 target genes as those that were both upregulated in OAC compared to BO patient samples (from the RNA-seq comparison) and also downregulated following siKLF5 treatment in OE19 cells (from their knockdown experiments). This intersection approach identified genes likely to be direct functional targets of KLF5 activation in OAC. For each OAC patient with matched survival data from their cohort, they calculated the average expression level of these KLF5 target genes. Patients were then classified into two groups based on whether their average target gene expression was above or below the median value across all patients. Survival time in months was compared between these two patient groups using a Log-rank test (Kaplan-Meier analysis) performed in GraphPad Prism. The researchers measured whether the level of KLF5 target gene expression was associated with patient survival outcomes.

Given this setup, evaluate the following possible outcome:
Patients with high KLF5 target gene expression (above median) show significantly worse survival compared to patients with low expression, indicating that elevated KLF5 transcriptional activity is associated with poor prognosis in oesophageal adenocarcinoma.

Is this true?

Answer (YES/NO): YES